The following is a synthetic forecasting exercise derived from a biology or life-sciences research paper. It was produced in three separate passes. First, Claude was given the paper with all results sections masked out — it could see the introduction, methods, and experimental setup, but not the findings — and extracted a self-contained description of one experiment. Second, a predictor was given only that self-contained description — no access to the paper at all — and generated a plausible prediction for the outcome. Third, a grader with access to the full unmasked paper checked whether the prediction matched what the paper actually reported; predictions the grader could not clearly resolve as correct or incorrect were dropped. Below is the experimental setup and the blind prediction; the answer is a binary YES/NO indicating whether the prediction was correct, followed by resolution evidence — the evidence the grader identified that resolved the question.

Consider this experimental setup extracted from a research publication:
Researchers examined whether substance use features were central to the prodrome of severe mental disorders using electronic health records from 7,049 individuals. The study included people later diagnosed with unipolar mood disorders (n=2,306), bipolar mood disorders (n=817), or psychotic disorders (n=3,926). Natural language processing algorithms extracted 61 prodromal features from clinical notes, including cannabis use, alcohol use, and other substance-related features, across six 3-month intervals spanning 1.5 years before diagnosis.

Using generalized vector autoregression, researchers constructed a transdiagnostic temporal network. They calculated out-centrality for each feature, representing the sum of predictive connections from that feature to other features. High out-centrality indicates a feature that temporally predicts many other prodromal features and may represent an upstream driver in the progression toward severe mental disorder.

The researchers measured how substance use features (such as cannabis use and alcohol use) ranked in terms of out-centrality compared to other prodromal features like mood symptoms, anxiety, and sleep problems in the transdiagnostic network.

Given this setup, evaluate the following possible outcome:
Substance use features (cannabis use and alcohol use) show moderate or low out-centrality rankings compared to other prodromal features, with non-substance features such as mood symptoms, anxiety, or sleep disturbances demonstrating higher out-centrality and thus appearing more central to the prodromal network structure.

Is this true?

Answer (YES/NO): YES